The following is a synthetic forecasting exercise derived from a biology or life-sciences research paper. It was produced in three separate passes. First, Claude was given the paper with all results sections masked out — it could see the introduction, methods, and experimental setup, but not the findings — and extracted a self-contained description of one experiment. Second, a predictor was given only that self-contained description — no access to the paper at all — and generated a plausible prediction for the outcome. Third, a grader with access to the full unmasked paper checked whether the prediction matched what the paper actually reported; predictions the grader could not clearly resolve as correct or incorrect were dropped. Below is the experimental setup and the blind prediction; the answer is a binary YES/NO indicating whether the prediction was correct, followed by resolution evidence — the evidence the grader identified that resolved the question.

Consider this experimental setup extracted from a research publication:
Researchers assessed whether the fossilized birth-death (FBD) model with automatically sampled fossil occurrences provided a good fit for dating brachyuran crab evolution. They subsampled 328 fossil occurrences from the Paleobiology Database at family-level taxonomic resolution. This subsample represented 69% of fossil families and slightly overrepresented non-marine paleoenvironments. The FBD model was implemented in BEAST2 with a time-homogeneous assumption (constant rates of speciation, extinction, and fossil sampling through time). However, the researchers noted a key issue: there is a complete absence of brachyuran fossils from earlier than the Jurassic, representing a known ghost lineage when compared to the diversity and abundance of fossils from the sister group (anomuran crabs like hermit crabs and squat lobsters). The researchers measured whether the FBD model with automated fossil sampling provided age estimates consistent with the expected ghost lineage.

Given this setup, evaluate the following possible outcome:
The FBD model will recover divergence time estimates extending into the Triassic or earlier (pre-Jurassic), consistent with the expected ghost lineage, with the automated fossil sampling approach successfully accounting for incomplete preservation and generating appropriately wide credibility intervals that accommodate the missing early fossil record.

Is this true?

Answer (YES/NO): NO